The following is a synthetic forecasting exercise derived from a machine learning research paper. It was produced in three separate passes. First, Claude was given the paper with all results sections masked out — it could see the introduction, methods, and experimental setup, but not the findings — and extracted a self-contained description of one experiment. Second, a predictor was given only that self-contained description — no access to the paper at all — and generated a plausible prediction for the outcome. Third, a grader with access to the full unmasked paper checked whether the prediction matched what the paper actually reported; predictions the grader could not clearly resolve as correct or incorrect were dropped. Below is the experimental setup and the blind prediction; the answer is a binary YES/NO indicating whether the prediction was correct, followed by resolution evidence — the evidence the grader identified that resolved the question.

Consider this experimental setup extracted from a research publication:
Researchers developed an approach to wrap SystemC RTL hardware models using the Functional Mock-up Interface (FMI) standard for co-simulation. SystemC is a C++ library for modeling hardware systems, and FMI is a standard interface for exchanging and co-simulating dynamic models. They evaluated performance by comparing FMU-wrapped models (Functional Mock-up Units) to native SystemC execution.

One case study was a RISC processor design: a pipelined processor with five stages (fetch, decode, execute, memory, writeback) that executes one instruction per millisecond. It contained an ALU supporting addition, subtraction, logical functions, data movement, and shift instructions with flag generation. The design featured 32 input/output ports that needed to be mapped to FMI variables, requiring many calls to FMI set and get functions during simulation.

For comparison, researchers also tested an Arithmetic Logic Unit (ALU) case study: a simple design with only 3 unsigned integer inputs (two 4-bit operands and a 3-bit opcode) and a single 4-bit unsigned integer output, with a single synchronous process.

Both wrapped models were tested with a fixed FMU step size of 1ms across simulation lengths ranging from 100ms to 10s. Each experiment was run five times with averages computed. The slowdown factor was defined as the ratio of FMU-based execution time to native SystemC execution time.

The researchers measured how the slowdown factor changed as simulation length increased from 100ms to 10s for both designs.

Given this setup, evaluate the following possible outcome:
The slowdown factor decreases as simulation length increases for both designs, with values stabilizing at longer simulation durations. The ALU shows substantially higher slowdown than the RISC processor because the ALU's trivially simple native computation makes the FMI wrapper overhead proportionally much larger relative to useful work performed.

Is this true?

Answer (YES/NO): NO